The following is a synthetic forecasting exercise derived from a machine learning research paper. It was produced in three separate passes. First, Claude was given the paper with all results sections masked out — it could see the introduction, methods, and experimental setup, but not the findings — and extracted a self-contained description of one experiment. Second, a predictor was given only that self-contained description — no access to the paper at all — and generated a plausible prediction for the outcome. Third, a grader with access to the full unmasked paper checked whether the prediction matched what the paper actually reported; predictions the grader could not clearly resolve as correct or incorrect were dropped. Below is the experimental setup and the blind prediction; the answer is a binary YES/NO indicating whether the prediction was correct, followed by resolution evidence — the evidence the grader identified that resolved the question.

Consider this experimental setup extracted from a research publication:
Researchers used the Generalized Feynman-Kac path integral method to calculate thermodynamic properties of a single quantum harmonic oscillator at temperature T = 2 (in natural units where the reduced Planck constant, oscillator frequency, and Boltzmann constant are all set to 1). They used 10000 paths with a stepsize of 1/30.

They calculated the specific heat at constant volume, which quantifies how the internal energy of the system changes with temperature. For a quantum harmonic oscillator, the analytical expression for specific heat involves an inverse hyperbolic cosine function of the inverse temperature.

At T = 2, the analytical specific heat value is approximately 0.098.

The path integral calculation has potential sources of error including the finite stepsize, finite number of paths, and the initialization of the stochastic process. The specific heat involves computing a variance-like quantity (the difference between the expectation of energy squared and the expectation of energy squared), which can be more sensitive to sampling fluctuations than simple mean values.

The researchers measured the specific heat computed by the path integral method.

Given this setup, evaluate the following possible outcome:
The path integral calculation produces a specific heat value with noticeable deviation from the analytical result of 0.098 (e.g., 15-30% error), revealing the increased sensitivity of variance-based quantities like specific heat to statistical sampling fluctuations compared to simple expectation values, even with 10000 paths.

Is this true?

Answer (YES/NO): NO